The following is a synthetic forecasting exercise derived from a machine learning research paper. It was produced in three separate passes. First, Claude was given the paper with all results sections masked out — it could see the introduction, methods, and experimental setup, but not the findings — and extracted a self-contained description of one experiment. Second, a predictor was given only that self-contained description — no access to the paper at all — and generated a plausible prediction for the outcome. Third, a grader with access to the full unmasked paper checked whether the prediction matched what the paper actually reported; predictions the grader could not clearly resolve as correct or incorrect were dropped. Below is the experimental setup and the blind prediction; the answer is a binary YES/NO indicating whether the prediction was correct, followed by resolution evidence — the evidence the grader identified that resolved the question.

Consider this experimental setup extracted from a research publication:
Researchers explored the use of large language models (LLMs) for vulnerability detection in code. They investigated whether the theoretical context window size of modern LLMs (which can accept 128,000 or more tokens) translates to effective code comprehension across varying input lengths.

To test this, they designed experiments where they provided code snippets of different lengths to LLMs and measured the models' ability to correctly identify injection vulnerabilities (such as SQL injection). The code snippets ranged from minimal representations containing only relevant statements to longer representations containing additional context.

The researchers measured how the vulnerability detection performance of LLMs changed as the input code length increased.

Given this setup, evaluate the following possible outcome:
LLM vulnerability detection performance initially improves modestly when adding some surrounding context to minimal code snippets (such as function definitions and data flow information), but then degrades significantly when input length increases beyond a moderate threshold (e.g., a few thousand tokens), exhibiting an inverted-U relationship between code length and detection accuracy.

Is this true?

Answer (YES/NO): NO